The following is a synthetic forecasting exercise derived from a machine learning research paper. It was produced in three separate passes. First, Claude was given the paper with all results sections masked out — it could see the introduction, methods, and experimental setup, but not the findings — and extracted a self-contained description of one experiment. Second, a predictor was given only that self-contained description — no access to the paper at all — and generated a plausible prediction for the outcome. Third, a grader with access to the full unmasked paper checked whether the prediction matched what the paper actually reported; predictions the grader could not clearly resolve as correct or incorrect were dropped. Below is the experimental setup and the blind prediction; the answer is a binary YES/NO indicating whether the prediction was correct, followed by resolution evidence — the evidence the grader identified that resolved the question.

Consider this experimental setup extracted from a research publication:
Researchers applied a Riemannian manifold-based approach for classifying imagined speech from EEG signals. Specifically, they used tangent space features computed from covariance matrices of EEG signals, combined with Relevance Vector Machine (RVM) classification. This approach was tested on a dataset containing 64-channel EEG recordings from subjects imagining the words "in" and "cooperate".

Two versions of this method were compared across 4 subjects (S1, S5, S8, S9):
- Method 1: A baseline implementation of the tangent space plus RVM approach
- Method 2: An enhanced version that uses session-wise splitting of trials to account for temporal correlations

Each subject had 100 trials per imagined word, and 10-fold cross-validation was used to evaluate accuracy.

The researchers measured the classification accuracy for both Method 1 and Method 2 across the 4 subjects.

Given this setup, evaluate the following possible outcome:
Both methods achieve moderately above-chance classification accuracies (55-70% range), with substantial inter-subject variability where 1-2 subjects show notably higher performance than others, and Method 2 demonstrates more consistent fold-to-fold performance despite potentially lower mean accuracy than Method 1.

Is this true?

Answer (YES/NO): NO